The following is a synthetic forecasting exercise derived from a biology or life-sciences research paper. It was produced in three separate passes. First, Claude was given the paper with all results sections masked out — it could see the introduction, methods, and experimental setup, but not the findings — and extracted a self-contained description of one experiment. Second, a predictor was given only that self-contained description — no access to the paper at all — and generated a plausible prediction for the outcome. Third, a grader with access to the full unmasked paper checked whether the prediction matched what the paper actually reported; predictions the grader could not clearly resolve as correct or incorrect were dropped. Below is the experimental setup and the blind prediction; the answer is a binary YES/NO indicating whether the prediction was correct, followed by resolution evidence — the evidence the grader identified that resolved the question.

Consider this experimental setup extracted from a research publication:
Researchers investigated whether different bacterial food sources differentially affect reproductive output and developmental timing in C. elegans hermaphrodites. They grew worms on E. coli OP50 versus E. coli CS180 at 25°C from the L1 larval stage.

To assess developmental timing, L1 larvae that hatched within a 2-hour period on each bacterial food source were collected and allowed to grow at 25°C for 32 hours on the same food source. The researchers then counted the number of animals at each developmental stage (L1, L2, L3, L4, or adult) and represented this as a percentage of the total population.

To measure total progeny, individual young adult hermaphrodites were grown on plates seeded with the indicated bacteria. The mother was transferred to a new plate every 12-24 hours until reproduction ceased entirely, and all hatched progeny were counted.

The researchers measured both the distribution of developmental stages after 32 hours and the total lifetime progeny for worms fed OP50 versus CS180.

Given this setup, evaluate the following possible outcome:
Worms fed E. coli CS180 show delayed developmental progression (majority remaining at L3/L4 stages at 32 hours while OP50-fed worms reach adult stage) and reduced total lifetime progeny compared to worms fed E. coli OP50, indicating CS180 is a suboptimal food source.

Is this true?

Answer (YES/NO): NO